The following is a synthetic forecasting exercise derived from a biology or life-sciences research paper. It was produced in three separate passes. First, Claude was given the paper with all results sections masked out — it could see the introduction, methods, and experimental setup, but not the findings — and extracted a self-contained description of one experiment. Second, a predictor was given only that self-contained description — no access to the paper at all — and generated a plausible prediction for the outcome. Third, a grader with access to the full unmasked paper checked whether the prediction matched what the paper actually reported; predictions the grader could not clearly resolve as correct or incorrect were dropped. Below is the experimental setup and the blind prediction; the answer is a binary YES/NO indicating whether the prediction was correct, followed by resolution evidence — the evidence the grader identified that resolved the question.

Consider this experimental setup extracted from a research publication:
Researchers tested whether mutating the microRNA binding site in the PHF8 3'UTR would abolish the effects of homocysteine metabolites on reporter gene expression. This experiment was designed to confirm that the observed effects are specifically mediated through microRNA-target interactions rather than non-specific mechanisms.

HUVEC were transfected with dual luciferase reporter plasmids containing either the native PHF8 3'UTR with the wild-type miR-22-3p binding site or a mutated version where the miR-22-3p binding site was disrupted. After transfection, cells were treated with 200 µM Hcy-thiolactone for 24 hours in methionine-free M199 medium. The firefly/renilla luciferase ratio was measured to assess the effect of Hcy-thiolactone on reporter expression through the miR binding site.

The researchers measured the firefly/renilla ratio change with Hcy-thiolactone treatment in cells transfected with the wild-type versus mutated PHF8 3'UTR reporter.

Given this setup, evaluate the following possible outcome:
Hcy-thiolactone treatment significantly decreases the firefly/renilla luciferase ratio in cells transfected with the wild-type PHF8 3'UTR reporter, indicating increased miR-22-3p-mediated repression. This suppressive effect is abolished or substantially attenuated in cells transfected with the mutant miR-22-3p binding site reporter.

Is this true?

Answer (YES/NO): YES